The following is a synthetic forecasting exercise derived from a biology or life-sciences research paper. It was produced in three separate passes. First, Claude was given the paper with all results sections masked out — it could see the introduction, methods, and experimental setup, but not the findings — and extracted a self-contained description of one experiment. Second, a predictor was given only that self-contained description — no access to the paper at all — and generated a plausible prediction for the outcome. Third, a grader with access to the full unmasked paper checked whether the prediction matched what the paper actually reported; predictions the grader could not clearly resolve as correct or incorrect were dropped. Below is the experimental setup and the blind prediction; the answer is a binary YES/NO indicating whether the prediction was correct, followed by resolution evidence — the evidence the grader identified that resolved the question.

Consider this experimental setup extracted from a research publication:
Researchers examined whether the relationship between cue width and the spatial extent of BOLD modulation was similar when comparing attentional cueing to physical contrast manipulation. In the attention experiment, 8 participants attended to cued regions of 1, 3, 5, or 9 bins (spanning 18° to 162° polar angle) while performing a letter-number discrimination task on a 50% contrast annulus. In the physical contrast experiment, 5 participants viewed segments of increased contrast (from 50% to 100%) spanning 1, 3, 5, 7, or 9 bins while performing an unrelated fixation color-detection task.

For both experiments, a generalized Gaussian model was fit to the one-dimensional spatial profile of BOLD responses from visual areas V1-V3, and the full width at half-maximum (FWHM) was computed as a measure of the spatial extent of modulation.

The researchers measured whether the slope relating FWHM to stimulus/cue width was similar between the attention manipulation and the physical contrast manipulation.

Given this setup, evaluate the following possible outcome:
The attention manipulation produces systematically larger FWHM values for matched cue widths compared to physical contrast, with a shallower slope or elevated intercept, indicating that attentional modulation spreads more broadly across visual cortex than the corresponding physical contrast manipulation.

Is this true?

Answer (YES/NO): NO